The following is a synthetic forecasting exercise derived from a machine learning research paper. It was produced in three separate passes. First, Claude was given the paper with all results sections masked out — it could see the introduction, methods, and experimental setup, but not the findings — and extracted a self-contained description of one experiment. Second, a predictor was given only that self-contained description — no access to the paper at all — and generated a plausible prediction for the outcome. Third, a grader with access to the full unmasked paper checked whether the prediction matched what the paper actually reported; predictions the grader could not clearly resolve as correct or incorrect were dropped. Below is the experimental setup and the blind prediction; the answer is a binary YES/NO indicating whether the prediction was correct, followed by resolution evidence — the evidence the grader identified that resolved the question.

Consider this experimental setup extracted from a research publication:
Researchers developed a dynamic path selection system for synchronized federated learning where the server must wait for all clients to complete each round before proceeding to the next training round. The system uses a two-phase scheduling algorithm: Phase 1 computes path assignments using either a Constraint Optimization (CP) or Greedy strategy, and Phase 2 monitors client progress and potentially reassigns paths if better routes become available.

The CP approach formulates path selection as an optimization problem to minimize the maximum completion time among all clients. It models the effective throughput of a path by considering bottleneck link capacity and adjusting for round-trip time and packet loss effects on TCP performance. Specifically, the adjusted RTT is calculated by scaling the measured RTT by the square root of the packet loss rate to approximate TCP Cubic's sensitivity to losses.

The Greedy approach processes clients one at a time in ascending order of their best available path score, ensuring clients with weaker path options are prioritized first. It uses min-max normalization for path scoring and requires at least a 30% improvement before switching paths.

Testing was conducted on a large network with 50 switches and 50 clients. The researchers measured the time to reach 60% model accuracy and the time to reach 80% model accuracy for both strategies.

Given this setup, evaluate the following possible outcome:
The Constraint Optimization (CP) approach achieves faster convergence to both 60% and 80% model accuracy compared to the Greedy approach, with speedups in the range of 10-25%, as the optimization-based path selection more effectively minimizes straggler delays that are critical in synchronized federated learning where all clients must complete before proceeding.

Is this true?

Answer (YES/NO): NO